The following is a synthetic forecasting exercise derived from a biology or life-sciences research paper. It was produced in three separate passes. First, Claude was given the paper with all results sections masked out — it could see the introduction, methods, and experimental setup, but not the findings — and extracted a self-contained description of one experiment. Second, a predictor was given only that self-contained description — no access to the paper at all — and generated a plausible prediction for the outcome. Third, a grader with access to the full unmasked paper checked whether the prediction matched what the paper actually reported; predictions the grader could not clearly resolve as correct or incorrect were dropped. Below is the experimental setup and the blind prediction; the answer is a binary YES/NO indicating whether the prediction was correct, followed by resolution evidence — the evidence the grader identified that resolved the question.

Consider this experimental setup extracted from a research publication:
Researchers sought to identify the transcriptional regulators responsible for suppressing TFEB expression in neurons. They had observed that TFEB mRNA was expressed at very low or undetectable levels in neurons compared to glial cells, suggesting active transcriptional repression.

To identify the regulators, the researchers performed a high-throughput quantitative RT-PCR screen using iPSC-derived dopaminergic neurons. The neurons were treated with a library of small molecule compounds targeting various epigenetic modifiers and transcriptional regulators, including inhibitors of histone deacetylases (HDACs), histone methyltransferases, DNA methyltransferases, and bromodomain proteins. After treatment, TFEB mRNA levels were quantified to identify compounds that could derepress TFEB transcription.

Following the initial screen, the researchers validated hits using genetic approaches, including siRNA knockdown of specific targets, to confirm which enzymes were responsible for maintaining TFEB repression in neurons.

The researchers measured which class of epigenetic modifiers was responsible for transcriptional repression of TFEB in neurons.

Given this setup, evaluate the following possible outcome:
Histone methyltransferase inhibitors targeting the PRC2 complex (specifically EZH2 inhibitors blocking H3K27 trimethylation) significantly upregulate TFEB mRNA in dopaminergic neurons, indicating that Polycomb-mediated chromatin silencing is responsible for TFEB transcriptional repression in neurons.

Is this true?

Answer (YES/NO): NO